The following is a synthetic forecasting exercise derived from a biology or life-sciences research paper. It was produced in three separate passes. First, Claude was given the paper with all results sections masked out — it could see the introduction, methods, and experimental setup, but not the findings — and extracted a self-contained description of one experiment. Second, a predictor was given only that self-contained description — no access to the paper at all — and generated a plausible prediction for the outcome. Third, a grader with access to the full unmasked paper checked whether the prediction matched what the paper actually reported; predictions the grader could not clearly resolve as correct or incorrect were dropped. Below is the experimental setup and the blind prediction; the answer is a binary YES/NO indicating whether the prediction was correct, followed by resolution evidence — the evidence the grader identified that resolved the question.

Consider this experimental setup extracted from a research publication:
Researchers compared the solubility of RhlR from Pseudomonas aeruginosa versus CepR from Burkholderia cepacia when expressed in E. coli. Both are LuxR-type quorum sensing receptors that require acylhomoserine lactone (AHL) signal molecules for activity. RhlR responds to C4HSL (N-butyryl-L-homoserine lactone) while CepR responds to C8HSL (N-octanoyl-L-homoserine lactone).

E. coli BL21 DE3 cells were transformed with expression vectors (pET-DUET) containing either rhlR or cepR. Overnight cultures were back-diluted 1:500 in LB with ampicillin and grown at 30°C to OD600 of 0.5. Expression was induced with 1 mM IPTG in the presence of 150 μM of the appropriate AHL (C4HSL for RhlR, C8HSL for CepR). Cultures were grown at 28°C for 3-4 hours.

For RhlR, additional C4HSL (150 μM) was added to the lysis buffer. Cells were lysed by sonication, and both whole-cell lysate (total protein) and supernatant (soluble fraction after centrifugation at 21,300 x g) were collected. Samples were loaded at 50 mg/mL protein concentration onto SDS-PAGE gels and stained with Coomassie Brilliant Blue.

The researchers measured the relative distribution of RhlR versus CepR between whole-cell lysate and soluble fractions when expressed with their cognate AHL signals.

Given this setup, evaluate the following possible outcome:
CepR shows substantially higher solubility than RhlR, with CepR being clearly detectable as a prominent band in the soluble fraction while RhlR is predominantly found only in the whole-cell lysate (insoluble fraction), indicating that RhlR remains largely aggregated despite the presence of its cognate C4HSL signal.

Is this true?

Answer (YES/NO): YES